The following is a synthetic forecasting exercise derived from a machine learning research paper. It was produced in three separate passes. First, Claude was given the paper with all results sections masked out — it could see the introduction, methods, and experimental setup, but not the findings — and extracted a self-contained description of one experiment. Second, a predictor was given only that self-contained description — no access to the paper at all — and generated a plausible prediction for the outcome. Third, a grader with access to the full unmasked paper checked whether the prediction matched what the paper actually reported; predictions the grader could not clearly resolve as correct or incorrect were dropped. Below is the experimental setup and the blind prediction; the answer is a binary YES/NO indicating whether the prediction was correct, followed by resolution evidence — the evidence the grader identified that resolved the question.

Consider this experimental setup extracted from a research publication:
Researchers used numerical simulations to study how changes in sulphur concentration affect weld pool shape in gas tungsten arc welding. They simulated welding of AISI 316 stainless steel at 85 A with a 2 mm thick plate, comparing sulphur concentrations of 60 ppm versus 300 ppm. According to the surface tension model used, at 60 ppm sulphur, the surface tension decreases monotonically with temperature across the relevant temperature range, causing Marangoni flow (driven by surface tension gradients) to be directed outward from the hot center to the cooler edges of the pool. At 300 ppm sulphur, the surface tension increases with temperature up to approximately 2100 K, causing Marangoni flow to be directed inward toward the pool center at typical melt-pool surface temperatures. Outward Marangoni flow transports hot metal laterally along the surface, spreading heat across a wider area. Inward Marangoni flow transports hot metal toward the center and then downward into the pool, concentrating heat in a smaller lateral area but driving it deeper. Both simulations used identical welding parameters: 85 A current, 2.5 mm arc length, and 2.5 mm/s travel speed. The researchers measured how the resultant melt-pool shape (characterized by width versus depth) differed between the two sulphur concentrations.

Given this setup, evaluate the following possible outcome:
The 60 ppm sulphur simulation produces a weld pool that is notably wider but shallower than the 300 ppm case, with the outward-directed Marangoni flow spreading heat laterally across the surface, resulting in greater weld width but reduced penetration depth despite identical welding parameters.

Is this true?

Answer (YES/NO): YES